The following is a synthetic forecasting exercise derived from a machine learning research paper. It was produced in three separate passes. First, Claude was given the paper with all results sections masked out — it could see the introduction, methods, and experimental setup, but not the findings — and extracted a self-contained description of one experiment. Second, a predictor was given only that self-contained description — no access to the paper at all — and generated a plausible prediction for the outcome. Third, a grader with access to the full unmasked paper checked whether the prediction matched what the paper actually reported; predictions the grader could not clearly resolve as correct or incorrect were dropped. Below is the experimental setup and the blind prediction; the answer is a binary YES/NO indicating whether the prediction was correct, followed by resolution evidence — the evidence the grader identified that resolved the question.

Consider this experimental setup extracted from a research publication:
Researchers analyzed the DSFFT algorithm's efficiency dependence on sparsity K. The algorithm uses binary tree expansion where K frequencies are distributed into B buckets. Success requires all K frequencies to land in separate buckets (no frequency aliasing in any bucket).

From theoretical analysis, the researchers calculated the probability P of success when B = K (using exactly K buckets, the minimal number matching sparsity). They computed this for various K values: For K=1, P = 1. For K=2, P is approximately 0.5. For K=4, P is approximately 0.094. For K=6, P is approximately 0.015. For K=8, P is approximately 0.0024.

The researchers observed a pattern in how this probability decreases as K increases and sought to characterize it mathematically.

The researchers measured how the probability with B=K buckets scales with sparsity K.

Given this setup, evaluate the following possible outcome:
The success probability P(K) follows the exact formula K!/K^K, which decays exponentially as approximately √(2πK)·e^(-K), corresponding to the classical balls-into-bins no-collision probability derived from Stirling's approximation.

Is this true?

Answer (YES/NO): YES